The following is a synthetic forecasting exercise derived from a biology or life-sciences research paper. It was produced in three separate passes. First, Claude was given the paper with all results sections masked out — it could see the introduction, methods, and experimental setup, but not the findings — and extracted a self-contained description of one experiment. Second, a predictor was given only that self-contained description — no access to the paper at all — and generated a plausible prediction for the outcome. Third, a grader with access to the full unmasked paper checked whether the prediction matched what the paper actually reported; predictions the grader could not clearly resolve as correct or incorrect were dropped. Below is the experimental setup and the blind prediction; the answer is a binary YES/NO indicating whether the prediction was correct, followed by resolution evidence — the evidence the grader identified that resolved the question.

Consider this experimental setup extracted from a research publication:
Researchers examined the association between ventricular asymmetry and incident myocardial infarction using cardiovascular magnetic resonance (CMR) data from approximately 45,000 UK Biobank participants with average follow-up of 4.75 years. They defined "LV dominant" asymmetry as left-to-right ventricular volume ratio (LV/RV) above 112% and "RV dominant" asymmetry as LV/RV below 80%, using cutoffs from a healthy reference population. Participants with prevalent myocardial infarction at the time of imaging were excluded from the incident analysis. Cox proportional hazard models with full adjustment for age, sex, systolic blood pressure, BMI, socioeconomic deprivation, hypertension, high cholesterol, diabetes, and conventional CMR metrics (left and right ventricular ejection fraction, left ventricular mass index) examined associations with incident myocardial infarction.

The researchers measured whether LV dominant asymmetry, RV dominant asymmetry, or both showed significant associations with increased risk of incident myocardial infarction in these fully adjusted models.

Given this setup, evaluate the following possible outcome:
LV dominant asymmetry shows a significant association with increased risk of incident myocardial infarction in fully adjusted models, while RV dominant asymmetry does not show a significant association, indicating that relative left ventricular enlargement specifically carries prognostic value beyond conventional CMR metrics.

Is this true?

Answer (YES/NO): NO